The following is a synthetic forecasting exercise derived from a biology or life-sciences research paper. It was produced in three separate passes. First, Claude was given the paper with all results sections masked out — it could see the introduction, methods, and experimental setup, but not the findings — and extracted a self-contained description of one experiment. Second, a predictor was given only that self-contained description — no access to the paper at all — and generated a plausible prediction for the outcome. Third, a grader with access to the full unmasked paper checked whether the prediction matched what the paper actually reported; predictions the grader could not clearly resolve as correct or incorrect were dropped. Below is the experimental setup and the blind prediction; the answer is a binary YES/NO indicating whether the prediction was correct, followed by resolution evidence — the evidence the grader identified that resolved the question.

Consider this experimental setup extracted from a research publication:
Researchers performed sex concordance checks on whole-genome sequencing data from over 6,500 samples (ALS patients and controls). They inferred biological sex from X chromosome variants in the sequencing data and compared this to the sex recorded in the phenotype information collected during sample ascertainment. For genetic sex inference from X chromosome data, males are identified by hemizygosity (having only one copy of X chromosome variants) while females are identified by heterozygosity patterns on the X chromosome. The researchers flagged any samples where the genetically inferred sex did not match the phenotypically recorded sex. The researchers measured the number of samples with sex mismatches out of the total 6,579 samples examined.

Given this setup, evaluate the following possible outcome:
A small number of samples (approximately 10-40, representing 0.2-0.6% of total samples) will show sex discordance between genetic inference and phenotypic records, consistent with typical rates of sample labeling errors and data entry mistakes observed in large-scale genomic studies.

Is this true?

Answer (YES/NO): NO